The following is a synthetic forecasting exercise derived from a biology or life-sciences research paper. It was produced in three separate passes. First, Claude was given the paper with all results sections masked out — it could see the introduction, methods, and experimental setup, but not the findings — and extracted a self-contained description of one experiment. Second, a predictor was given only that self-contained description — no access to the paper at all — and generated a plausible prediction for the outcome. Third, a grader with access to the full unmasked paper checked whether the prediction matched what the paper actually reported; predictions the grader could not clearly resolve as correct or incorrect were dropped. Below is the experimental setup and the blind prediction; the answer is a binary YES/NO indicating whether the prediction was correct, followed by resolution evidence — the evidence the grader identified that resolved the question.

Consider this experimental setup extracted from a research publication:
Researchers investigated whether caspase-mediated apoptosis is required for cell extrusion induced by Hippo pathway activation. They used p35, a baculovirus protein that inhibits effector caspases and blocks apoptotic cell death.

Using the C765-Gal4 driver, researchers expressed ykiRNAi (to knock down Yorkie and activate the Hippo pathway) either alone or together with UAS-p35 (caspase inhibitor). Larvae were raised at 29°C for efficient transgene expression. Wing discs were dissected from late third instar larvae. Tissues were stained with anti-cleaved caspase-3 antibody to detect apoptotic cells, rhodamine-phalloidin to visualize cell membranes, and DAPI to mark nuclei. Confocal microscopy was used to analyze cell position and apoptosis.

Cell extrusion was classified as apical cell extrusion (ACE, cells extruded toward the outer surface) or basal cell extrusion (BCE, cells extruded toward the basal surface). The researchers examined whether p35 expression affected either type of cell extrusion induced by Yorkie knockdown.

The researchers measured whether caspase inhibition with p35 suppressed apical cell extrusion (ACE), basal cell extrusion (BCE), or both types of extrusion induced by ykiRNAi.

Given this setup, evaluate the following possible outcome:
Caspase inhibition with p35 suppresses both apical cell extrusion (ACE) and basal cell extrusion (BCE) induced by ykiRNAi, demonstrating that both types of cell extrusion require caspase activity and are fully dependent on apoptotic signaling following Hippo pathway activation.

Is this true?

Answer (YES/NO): NO